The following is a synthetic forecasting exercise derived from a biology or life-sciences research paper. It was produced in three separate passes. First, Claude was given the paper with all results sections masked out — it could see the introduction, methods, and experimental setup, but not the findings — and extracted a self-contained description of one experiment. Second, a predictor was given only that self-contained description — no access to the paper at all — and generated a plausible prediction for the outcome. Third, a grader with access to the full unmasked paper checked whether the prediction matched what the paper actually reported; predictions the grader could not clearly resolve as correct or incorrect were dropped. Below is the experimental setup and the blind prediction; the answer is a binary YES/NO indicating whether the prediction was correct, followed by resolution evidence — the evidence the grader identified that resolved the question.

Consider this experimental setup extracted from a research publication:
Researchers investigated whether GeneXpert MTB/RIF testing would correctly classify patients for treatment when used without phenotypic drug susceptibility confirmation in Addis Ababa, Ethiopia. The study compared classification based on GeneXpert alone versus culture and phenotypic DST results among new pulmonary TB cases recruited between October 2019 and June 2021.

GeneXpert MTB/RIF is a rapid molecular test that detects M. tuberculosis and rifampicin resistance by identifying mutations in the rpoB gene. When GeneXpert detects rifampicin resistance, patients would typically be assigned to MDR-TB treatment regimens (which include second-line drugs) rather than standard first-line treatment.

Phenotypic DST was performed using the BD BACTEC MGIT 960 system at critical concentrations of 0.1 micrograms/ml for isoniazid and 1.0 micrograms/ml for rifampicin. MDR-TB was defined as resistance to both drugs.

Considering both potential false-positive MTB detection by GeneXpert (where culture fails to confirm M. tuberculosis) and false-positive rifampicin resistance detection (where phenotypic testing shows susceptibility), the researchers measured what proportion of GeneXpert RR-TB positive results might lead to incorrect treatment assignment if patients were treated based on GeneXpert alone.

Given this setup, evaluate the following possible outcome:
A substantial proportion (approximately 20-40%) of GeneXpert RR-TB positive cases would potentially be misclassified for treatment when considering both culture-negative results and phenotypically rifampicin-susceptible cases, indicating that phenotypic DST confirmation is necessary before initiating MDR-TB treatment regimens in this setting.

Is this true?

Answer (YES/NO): NO